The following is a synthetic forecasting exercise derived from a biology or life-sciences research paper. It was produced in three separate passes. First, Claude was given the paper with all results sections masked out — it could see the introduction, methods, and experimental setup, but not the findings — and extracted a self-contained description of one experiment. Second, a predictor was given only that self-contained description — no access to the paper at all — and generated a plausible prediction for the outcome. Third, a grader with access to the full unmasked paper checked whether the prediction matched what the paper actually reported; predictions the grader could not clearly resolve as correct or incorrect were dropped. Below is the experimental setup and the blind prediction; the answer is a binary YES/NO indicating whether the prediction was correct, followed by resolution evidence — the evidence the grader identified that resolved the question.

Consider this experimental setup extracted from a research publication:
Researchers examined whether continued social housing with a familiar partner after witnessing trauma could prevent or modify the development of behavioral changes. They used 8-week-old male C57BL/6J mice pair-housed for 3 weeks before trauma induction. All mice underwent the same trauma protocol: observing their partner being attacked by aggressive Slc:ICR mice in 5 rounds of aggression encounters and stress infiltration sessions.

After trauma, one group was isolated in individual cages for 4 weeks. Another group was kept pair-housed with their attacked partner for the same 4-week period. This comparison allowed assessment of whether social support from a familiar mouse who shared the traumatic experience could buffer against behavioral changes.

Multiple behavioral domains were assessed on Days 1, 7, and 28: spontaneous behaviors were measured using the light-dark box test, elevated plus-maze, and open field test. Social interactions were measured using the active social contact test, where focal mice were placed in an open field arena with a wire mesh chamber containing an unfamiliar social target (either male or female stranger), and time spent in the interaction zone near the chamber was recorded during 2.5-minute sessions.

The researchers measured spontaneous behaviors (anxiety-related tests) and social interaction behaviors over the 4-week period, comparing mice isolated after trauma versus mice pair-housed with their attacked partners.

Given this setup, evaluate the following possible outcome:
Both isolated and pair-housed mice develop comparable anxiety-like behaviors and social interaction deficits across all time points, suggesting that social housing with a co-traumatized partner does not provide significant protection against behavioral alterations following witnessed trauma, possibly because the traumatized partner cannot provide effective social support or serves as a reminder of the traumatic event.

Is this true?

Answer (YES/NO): NO